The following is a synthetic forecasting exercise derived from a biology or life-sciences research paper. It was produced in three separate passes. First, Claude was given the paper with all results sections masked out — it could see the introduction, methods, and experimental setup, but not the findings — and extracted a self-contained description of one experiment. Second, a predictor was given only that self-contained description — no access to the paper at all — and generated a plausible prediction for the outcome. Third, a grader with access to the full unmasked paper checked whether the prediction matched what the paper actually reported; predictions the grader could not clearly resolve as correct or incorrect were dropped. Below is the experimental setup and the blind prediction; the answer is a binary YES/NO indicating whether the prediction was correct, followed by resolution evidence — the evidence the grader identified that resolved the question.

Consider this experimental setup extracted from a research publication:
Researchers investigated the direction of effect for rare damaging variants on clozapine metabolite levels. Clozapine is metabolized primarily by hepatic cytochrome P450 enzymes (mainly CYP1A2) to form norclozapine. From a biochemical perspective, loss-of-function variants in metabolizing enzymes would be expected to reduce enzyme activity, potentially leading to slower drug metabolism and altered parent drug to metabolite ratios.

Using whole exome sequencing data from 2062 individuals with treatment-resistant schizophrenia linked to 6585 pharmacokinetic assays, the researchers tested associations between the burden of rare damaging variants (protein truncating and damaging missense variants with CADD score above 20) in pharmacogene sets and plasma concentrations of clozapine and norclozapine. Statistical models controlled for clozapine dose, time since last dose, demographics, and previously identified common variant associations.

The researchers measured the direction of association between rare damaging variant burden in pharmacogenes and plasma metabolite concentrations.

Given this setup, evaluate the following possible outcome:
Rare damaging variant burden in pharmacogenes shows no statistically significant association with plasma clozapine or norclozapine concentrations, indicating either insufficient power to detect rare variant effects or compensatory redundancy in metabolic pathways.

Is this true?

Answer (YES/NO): NO